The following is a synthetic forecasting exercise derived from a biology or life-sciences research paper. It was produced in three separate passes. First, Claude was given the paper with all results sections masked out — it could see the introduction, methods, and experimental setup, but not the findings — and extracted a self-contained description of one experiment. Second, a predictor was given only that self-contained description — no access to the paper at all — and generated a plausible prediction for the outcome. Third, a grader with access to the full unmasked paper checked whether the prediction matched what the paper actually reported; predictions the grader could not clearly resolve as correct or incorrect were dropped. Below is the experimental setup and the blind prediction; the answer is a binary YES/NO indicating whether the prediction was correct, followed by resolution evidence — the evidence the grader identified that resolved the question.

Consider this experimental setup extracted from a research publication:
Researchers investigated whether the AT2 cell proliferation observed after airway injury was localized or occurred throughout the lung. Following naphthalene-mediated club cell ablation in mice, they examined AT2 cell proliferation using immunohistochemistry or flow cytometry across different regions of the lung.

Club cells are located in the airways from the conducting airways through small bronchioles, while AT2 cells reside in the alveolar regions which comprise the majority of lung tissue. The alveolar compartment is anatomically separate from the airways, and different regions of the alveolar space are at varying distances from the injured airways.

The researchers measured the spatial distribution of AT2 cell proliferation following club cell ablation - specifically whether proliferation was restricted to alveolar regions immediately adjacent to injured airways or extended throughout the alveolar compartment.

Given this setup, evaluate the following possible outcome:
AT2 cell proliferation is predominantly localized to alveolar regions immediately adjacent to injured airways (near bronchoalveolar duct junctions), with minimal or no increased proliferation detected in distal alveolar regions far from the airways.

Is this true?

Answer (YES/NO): NO